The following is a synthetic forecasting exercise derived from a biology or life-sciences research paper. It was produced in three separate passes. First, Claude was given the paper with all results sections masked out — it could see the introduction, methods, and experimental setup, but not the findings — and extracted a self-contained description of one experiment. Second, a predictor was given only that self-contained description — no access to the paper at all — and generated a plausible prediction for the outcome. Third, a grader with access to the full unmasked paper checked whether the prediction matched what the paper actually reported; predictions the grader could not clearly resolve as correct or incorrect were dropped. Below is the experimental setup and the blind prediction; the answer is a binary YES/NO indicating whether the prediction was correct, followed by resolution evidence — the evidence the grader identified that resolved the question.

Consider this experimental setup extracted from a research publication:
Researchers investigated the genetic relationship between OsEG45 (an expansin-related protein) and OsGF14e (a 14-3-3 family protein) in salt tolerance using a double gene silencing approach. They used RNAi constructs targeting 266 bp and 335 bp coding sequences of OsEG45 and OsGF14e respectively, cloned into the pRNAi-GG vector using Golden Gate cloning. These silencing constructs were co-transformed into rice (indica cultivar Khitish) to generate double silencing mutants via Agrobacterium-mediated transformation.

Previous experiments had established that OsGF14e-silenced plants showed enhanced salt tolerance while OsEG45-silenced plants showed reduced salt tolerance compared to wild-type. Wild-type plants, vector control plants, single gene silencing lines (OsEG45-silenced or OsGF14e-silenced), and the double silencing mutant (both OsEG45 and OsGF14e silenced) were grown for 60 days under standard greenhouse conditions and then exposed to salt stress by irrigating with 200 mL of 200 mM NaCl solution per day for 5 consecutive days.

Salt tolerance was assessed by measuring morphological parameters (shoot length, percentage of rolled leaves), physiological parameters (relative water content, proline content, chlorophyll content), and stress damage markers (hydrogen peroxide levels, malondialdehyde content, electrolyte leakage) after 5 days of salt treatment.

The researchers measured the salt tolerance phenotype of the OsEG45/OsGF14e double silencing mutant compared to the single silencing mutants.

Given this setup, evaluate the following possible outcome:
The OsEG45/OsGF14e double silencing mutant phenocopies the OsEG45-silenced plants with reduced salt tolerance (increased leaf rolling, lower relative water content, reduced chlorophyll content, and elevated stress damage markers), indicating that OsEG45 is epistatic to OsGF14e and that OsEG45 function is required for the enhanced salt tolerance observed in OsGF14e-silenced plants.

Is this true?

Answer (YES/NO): YES